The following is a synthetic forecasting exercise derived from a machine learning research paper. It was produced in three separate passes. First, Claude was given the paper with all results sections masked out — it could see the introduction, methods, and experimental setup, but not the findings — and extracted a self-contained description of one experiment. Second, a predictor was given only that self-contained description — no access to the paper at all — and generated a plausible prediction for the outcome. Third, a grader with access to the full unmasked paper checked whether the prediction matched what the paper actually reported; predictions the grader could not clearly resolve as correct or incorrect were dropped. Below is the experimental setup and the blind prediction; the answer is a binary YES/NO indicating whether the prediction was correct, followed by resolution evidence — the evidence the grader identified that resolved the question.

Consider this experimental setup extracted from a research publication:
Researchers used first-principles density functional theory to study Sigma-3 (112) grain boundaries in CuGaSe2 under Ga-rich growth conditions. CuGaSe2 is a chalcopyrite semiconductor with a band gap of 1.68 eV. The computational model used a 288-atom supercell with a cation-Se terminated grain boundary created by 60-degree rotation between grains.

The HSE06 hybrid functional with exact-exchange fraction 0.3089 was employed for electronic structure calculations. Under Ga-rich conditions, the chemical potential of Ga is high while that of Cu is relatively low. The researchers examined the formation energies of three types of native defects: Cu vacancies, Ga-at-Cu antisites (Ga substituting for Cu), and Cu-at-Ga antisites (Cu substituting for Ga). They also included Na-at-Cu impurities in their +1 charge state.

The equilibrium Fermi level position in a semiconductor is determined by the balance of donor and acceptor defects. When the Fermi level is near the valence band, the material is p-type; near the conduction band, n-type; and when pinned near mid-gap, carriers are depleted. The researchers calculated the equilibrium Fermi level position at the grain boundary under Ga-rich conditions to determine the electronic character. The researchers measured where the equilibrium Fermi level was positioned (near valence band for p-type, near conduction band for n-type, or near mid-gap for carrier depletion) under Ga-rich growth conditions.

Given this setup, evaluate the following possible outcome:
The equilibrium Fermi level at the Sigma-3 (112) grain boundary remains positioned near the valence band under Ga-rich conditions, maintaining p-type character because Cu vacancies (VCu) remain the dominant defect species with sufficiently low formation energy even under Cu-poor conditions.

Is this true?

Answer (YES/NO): NO